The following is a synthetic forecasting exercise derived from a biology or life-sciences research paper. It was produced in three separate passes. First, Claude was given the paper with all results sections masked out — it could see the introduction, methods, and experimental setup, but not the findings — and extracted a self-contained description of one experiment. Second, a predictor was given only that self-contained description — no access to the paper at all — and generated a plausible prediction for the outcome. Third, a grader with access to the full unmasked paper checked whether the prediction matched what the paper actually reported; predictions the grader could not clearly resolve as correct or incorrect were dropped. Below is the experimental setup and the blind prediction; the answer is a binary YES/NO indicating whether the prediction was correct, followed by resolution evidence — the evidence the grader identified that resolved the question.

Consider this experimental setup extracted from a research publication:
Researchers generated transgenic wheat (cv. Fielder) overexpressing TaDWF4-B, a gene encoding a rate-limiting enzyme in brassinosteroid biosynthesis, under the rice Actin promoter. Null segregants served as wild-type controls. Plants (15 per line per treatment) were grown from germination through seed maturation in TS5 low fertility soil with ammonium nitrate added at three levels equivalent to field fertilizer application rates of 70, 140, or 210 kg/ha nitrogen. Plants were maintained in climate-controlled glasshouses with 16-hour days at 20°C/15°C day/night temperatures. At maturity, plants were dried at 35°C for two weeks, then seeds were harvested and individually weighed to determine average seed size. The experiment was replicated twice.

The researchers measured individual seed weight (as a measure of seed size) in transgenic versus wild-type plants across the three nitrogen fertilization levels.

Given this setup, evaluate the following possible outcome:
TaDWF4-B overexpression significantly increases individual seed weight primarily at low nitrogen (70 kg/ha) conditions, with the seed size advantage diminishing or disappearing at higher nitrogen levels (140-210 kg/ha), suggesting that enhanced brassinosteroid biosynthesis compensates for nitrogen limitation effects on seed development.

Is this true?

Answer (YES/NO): NO